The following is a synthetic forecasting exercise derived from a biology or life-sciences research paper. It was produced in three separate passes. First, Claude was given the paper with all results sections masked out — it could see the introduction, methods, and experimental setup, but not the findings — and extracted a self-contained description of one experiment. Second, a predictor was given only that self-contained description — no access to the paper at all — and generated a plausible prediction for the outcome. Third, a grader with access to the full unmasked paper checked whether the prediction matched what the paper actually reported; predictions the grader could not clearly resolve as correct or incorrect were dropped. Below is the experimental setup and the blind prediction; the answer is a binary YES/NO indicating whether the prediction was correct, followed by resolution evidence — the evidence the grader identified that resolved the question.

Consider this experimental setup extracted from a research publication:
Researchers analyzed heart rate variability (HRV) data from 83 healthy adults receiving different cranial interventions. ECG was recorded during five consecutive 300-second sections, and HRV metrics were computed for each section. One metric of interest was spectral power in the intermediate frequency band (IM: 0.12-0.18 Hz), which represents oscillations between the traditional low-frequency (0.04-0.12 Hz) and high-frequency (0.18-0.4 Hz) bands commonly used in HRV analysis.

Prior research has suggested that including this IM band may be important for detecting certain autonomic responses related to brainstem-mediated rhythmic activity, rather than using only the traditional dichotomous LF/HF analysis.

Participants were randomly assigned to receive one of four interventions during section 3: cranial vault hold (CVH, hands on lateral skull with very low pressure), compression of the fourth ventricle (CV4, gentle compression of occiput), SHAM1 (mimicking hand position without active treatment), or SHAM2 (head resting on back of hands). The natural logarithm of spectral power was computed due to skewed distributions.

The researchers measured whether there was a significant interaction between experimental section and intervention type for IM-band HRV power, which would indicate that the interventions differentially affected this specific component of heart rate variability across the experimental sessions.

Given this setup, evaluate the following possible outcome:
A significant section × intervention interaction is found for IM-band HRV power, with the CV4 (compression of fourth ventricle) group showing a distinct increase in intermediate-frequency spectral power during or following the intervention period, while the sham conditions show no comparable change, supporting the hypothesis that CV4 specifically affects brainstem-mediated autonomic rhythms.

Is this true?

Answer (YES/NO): NO